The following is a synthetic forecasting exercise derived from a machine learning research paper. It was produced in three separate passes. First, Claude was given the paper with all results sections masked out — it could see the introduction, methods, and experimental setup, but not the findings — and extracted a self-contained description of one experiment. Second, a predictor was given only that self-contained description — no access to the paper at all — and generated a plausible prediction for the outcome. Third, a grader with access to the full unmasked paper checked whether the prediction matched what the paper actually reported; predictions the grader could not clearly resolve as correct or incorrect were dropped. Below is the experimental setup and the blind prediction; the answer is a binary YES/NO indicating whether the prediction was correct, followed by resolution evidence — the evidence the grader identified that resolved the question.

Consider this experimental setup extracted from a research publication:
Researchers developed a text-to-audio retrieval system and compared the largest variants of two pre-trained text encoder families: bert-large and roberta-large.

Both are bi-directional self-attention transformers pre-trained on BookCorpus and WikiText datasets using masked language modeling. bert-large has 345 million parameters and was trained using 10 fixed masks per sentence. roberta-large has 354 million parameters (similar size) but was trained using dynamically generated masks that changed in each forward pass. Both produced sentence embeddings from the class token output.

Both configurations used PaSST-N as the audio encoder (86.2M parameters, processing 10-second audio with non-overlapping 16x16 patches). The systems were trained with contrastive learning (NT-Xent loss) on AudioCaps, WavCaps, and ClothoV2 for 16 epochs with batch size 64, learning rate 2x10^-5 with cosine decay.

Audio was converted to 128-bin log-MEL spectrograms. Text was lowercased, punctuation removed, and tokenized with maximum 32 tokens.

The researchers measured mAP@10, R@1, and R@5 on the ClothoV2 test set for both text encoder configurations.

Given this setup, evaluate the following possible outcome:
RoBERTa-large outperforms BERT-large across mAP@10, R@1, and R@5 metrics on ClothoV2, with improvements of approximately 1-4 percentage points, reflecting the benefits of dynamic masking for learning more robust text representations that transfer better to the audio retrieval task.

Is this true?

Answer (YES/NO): NO